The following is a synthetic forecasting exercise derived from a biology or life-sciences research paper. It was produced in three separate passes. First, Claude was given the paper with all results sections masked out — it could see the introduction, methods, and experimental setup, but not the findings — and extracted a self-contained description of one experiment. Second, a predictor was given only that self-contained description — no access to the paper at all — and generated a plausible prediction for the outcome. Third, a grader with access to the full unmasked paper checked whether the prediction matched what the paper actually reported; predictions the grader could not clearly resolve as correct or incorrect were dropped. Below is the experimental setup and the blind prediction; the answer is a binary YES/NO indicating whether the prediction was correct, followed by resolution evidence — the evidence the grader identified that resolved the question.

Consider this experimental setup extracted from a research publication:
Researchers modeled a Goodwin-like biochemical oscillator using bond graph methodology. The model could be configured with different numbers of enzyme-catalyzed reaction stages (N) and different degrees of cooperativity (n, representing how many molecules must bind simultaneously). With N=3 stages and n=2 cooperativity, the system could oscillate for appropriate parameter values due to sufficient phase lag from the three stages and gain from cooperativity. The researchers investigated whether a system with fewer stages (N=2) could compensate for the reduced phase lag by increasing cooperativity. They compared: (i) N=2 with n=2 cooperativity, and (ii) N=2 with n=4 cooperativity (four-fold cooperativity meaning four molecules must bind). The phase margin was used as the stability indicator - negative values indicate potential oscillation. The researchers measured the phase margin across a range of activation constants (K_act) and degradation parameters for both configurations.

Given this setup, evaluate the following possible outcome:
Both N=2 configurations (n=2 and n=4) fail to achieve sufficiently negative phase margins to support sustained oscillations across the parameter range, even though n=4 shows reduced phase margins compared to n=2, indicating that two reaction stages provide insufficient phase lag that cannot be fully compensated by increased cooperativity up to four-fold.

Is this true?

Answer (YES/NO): NO